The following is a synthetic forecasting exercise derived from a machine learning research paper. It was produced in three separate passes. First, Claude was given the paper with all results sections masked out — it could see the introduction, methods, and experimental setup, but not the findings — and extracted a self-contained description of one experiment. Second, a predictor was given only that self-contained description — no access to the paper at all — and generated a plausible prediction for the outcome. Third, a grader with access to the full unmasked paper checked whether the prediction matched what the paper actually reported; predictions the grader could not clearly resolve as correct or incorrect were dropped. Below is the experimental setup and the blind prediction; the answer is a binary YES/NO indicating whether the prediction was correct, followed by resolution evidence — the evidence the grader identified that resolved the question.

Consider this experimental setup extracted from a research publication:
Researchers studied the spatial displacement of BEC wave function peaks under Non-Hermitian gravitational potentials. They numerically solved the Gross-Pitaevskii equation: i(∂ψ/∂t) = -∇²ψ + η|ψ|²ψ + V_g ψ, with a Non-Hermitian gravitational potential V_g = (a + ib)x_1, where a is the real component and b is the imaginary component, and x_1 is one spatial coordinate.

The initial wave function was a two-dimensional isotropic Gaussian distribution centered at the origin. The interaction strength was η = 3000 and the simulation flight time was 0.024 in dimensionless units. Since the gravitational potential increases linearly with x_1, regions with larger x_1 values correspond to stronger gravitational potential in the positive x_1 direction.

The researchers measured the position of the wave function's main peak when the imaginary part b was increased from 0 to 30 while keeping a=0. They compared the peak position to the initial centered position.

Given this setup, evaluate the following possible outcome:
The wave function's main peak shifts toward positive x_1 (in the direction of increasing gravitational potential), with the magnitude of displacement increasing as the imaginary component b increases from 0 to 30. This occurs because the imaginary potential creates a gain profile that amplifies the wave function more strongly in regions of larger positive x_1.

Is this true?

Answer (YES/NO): YES